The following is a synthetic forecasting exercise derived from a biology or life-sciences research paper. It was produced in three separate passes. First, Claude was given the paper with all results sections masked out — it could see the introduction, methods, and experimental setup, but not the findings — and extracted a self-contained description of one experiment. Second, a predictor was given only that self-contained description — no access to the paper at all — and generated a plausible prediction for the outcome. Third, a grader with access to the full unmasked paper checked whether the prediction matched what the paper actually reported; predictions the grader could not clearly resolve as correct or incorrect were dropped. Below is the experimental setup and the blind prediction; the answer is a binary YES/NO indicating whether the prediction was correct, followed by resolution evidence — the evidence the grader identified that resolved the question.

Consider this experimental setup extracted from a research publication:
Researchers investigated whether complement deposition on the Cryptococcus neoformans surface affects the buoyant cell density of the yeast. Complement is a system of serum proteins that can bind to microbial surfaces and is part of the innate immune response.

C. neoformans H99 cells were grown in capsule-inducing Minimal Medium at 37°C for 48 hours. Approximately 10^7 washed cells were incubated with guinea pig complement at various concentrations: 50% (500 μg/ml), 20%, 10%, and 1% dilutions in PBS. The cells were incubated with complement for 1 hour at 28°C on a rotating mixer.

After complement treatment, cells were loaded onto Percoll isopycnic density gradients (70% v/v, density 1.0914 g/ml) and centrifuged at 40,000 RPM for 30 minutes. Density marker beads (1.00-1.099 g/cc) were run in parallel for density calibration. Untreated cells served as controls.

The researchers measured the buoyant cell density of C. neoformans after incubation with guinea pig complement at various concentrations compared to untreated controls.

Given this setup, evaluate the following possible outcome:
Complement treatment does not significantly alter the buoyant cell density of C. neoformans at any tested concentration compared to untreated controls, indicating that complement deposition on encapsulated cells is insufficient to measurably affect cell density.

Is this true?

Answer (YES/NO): YES